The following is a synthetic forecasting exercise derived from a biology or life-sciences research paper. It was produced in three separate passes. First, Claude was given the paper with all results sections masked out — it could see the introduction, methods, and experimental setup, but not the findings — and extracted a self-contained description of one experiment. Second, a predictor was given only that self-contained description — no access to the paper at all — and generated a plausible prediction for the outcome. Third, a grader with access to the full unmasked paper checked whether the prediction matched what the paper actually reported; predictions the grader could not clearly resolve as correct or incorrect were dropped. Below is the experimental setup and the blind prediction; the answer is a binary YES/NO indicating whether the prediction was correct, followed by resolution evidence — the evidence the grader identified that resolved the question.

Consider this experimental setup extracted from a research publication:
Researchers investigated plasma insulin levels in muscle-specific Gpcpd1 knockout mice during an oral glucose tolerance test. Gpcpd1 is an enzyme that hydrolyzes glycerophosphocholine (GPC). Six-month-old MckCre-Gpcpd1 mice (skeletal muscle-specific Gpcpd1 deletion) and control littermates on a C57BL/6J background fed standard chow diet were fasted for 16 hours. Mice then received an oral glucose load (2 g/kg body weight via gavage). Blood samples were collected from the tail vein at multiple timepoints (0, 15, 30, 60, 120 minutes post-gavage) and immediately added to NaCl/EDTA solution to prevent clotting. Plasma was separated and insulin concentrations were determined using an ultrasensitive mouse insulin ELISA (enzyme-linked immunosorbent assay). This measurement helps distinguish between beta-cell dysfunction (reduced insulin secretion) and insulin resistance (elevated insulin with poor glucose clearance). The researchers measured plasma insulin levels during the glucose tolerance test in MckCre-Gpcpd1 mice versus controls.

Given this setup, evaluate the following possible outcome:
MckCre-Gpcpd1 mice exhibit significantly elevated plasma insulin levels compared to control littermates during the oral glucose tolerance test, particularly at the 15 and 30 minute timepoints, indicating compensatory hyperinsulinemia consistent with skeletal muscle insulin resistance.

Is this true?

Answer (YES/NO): NO